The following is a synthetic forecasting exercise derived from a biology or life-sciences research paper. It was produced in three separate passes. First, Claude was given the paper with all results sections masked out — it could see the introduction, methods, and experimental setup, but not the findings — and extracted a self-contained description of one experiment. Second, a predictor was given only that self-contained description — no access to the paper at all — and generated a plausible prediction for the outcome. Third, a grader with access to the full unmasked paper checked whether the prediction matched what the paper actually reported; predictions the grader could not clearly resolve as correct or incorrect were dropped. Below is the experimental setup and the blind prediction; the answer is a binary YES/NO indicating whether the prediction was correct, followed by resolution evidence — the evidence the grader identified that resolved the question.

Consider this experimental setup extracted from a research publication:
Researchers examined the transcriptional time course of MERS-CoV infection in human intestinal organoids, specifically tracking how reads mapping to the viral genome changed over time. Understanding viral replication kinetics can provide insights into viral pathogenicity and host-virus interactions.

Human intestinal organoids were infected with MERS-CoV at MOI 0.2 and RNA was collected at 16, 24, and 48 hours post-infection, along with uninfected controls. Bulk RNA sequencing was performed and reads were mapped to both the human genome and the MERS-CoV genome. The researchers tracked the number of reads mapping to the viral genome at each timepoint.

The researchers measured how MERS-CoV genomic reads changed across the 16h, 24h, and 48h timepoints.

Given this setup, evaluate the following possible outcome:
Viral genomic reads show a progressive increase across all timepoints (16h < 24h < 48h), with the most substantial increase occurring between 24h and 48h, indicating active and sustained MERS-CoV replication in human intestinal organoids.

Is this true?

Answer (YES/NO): NO